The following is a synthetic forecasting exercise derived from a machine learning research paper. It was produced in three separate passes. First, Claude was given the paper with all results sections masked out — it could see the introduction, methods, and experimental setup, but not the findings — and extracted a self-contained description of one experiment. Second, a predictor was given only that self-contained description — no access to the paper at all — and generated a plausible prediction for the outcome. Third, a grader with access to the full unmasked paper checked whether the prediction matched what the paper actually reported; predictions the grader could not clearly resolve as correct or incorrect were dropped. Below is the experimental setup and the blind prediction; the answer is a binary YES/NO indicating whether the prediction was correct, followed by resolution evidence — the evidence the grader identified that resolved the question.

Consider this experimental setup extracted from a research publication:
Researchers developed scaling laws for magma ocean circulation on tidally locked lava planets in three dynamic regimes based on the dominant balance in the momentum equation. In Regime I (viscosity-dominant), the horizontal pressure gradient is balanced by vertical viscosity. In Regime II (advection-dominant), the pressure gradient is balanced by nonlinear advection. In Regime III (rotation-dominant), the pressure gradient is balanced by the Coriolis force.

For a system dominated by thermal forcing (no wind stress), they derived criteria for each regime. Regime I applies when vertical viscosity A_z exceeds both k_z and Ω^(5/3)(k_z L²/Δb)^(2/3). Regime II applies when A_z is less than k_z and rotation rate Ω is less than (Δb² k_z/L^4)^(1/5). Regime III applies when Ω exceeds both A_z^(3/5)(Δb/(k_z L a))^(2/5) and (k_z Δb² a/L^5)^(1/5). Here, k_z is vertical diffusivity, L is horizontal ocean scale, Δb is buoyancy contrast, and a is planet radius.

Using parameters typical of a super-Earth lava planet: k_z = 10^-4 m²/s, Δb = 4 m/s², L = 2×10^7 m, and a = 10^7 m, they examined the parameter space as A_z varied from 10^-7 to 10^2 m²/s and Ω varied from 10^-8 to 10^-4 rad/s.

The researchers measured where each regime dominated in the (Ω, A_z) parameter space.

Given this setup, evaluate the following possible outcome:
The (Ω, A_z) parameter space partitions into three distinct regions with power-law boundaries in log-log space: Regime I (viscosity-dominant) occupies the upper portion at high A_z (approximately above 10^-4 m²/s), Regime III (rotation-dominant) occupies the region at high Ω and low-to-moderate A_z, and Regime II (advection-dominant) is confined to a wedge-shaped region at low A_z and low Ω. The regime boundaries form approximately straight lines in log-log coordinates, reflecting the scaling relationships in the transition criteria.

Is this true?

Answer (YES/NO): NO